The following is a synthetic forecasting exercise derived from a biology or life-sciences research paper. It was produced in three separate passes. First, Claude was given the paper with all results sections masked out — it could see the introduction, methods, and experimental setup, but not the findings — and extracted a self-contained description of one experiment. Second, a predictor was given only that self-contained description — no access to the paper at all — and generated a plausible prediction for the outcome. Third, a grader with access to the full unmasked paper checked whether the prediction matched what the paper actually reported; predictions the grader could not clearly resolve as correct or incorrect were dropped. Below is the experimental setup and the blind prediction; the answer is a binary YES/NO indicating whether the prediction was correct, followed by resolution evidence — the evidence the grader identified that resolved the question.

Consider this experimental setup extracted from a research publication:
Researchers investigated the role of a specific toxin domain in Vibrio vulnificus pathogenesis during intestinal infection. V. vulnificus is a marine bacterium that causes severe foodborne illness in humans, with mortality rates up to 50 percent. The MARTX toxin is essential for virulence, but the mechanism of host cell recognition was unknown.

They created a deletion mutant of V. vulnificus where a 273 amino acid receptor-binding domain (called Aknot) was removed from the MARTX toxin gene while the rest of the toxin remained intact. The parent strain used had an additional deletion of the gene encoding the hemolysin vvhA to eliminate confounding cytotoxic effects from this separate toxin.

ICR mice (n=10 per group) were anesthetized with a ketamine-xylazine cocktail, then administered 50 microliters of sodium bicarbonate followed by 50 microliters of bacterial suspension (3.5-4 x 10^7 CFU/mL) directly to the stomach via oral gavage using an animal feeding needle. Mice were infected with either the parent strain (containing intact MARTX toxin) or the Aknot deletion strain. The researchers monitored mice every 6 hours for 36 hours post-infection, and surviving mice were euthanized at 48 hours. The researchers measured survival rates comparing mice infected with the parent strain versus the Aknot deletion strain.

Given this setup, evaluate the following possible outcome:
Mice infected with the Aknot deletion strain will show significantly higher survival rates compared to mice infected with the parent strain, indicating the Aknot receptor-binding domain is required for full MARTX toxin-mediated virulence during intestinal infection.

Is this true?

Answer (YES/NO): YES